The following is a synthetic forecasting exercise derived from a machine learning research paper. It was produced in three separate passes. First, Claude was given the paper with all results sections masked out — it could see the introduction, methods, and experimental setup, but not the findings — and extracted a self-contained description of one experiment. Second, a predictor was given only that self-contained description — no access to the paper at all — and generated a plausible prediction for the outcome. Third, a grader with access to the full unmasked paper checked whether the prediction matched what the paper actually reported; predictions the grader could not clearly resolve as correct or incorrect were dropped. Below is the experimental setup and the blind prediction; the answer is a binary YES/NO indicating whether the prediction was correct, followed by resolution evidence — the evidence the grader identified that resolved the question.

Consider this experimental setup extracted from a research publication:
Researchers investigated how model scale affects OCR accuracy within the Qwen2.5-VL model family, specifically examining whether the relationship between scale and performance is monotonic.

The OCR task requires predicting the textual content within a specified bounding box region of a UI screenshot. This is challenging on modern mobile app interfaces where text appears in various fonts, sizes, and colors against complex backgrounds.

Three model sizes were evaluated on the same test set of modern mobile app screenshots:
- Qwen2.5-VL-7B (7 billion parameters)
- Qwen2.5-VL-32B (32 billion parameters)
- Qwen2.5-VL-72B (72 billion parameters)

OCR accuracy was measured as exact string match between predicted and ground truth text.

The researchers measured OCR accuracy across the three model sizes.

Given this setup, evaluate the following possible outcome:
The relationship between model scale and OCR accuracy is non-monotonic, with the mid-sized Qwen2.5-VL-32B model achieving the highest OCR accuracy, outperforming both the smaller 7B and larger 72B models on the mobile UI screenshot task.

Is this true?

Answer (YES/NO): YES